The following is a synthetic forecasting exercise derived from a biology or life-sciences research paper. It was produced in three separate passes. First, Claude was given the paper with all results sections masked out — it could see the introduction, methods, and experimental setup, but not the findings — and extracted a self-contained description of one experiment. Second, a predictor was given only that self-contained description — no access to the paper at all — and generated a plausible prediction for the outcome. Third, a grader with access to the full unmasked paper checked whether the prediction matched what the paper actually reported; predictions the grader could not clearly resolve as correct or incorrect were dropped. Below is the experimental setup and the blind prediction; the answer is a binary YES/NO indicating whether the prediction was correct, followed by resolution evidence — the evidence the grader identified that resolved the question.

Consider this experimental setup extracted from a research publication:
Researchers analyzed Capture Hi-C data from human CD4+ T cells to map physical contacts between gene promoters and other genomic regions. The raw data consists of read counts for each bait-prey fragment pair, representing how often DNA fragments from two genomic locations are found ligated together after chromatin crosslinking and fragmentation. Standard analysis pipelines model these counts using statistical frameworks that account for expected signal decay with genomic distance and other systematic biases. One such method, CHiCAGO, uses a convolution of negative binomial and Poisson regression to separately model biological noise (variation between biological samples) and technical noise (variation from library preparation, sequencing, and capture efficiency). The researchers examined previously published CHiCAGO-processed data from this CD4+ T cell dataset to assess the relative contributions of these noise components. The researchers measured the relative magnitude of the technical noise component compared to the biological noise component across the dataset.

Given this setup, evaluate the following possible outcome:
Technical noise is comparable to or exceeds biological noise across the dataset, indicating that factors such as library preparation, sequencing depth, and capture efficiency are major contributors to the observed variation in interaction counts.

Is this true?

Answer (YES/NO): NO